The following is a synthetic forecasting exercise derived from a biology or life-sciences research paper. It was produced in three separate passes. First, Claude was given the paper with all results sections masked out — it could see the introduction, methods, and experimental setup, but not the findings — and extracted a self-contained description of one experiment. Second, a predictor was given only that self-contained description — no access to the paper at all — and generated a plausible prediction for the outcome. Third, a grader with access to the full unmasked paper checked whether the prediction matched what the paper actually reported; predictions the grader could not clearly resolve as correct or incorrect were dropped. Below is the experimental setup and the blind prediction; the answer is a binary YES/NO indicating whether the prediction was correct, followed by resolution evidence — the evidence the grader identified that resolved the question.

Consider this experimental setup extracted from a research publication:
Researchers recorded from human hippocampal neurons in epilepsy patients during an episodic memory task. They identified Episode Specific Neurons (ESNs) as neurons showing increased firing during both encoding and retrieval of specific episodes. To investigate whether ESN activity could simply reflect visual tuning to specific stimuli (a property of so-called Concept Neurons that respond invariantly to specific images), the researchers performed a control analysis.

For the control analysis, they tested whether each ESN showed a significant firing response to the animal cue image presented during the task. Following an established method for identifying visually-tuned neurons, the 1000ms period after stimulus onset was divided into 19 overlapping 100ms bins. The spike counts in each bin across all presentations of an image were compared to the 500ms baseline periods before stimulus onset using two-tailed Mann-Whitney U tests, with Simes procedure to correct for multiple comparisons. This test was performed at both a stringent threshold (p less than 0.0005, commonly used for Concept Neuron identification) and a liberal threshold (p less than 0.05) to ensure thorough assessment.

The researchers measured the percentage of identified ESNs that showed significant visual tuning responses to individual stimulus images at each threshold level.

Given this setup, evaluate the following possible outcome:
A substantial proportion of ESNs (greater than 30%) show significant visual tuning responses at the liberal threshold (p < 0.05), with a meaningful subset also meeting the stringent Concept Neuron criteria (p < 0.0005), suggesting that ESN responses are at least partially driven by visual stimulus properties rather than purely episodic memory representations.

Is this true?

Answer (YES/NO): NO